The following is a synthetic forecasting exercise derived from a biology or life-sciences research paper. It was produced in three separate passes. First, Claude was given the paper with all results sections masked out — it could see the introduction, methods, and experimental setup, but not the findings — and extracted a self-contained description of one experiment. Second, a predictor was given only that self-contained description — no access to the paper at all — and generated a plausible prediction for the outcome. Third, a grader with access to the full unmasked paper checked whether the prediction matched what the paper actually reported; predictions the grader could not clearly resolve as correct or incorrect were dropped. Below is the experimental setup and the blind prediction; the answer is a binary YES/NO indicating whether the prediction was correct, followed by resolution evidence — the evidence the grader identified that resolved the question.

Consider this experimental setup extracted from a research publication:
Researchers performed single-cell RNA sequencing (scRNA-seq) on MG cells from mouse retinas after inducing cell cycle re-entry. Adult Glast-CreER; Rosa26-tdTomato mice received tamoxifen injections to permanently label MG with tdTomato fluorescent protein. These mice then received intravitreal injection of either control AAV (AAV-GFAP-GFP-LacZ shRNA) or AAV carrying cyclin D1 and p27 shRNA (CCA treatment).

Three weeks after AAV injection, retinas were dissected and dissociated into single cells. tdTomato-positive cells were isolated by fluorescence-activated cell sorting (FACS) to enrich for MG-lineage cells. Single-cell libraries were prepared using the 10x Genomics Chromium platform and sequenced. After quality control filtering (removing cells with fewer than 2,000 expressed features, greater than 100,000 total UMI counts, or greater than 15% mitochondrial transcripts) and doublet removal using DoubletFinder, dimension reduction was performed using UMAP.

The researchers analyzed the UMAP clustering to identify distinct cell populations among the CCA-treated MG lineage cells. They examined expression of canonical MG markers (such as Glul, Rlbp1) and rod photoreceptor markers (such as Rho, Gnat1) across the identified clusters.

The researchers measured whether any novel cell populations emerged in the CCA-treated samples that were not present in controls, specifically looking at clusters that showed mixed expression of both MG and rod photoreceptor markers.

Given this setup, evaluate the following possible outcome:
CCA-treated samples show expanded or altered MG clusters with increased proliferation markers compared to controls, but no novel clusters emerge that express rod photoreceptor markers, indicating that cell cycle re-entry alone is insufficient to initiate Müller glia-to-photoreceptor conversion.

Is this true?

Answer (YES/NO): NO